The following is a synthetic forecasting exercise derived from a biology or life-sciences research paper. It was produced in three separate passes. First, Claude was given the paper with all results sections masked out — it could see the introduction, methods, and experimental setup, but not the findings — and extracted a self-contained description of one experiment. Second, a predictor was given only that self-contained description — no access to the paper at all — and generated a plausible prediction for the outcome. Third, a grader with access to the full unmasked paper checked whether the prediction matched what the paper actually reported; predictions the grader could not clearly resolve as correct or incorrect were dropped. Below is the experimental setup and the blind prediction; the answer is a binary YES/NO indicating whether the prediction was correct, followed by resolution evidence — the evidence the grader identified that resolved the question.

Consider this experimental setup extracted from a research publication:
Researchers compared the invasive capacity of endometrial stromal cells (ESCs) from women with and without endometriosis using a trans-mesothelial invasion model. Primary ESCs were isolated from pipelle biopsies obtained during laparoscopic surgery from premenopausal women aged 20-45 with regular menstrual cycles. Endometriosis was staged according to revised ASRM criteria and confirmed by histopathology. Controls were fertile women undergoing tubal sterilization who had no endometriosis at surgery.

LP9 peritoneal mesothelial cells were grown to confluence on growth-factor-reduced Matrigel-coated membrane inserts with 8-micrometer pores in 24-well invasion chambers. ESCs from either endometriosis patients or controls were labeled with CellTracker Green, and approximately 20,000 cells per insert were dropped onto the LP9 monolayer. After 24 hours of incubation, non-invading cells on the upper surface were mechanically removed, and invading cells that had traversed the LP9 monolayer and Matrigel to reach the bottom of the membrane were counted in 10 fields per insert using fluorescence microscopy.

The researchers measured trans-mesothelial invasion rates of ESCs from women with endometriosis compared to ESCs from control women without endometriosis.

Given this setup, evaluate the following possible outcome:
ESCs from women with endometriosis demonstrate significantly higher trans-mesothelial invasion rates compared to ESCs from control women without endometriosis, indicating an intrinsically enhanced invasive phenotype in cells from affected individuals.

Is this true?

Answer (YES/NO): NO